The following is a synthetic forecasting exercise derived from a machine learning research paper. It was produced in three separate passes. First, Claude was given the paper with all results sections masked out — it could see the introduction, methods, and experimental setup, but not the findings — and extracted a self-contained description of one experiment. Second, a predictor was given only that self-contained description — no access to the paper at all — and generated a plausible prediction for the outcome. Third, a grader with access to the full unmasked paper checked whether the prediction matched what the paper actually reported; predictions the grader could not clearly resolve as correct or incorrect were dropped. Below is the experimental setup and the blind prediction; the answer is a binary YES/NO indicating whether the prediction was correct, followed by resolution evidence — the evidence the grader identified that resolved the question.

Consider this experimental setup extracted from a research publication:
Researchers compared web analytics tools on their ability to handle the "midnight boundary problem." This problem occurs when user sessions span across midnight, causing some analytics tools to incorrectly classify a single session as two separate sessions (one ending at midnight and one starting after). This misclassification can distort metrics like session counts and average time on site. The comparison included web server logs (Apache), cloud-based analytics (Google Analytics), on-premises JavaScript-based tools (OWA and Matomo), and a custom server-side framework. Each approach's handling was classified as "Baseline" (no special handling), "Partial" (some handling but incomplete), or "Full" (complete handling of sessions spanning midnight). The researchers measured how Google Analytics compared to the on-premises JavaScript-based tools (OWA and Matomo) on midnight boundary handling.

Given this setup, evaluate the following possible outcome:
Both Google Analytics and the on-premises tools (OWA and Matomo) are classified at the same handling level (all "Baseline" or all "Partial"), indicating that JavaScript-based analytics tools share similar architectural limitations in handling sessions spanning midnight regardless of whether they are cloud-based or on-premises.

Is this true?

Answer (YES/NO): YES